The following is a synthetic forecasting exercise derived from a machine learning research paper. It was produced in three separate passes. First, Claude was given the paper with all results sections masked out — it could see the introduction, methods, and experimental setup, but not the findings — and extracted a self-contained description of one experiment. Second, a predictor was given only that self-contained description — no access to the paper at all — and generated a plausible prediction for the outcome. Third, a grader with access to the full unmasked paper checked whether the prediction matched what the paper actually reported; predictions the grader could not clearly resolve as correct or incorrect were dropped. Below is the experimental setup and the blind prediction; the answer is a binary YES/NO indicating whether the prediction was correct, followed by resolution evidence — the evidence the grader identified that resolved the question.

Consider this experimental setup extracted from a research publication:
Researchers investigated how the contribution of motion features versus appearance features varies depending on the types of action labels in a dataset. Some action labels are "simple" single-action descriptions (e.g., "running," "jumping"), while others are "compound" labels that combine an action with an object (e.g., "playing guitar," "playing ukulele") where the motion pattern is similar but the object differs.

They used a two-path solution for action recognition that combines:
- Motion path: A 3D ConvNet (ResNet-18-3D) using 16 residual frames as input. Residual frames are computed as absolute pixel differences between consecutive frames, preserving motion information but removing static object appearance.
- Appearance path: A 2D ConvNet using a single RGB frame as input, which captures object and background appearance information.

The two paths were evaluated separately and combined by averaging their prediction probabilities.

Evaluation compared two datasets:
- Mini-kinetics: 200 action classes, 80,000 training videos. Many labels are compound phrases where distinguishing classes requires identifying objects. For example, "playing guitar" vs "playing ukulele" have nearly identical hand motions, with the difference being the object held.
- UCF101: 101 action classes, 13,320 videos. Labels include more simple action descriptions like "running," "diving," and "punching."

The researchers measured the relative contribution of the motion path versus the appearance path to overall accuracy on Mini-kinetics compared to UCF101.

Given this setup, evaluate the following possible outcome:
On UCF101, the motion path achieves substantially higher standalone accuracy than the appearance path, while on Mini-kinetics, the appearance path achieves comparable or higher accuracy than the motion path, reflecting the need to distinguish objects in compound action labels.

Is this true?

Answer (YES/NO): NO